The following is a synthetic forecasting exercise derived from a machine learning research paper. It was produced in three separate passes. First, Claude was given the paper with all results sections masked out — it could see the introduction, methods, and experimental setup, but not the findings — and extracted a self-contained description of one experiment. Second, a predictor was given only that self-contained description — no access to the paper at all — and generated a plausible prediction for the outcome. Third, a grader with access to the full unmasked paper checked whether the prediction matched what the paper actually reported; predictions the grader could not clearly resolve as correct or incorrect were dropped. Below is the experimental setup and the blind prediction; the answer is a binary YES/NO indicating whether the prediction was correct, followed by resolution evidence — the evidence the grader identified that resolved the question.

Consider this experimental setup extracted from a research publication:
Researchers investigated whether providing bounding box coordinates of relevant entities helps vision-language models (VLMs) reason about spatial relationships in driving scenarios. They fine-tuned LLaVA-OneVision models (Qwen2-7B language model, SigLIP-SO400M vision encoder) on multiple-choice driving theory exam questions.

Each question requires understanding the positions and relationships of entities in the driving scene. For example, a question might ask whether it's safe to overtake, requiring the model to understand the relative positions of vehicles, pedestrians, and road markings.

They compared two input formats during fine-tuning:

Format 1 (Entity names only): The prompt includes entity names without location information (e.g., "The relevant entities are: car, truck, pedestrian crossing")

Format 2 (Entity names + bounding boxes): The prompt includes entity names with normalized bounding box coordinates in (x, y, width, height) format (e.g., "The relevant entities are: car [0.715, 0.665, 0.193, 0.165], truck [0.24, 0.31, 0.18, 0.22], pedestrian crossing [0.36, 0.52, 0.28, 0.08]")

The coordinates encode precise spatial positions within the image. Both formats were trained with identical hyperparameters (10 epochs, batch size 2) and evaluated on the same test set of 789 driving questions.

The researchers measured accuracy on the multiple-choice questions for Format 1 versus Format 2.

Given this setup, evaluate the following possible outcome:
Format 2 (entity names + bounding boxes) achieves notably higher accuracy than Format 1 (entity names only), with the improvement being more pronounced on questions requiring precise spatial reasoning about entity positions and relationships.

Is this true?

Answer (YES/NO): NO